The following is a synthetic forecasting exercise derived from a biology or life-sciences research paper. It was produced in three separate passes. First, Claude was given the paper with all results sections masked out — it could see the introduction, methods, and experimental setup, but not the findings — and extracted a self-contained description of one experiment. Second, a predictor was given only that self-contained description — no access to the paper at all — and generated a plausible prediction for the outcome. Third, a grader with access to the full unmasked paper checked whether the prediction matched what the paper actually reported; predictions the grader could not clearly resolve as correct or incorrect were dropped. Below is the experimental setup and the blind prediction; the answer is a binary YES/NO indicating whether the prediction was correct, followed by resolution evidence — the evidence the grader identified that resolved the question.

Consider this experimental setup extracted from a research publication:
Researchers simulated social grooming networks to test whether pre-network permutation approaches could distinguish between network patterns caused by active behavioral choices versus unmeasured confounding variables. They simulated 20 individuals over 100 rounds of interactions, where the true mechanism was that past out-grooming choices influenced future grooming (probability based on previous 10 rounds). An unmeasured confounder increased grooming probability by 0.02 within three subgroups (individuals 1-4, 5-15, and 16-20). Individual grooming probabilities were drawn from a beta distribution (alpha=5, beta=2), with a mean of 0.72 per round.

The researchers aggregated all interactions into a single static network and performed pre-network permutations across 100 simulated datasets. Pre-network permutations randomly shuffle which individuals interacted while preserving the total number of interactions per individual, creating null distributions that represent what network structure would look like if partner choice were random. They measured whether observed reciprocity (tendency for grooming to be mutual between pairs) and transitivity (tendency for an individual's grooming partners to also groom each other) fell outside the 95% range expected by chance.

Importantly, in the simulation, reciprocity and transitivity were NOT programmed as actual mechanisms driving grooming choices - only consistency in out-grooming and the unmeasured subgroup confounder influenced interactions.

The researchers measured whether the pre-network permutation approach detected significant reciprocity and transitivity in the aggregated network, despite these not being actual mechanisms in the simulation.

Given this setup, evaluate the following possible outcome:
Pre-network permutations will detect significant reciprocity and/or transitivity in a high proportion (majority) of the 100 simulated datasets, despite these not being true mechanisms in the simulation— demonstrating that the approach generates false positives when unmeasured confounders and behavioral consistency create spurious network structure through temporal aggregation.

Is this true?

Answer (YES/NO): NO